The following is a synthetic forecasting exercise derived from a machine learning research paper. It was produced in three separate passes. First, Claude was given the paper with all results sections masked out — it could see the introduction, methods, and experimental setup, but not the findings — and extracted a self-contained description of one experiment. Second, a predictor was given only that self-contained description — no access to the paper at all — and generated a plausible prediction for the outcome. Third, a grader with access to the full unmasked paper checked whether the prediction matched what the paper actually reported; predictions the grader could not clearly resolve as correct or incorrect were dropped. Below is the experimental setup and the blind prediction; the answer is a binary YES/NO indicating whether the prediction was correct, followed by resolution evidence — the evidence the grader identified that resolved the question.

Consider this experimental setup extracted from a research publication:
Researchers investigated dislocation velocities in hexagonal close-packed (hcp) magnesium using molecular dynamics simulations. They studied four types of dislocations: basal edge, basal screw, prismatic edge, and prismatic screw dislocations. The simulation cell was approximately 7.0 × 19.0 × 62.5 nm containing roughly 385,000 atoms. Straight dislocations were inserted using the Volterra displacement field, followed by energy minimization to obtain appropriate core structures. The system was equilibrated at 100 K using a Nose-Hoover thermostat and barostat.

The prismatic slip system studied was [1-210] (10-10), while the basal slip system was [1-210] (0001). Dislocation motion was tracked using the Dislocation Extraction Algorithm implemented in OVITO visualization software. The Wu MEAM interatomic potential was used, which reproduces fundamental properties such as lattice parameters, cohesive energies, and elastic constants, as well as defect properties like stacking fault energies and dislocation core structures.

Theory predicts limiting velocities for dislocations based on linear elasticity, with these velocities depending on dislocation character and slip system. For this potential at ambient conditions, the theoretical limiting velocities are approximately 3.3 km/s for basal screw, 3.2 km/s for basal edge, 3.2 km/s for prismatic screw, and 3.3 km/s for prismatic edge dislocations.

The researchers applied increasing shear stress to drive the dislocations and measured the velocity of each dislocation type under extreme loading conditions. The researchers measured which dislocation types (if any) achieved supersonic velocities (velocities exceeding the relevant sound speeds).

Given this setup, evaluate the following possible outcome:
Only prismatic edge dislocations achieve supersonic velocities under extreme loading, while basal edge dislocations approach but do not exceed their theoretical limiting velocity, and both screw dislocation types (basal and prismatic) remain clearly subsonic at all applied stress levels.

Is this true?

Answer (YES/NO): YES